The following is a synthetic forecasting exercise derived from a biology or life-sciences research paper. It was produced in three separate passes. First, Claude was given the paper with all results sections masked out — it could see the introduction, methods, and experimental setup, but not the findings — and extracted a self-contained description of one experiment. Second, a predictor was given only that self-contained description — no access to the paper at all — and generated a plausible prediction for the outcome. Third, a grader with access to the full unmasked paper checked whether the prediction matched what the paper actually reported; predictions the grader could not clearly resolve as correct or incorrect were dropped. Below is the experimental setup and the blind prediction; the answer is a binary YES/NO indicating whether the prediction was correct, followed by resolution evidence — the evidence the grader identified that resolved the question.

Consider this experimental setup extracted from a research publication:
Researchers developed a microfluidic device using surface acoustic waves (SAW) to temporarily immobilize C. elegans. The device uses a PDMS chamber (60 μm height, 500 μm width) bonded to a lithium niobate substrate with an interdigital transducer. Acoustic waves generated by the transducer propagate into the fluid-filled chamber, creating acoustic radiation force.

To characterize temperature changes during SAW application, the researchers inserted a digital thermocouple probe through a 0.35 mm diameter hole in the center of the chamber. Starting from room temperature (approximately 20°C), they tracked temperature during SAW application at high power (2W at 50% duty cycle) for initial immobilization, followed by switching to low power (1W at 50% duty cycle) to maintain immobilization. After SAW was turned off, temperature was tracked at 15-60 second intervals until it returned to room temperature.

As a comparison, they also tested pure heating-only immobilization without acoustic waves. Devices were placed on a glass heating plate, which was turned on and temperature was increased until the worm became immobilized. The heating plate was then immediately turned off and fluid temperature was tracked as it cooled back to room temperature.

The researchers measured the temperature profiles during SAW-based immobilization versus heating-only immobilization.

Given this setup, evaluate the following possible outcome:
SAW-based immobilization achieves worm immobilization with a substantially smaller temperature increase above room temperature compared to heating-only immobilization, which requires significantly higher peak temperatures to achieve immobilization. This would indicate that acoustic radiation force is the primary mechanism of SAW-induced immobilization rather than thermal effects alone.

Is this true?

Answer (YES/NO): YES